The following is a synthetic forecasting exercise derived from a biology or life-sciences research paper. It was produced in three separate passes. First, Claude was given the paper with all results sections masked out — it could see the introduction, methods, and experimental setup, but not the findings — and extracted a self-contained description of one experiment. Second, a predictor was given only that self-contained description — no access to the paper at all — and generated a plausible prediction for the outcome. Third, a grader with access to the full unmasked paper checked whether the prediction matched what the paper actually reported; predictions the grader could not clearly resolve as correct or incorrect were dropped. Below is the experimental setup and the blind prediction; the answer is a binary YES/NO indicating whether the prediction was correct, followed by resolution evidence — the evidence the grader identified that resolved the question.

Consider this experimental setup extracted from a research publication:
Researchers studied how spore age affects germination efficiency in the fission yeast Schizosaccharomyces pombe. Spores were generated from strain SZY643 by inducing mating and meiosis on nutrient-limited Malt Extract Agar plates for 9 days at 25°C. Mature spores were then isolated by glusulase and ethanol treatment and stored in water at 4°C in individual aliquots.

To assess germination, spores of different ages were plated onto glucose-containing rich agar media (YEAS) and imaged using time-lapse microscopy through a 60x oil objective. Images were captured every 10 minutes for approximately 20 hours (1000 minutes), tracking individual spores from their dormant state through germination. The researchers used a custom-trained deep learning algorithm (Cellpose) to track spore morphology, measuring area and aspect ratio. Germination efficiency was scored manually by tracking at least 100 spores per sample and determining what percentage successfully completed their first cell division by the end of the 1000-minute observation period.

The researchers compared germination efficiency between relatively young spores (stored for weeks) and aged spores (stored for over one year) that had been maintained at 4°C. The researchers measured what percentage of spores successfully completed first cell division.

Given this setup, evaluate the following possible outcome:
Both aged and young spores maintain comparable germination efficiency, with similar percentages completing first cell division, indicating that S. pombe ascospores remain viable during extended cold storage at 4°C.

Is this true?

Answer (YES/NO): NO